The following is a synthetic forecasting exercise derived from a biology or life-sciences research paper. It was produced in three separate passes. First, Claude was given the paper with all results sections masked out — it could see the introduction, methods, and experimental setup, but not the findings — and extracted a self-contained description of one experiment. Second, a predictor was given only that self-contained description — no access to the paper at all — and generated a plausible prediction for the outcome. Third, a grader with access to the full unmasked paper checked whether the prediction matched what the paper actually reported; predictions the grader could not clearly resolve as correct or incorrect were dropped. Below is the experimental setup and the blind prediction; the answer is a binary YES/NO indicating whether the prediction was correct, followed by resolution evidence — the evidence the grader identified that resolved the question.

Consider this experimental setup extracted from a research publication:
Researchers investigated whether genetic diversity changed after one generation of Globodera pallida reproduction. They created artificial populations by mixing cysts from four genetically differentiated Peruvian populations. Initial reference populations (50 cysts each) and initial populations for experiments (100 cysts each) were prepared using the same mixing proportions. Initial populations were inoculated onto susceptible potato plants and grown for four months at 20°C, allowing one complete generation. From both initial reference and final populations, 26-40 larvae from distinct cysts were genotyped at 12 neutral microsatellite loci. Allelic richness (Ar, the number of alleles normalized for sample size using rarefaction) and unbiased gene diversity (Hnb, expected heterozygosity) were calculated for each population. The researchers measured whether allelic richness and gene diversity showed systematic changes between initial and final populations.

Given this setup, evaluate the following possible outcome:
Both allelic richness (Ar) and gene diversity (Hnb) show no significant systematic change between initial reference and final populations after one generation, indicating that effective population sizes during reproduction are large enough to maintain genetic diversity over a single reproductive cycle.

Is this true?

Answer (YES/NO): NO